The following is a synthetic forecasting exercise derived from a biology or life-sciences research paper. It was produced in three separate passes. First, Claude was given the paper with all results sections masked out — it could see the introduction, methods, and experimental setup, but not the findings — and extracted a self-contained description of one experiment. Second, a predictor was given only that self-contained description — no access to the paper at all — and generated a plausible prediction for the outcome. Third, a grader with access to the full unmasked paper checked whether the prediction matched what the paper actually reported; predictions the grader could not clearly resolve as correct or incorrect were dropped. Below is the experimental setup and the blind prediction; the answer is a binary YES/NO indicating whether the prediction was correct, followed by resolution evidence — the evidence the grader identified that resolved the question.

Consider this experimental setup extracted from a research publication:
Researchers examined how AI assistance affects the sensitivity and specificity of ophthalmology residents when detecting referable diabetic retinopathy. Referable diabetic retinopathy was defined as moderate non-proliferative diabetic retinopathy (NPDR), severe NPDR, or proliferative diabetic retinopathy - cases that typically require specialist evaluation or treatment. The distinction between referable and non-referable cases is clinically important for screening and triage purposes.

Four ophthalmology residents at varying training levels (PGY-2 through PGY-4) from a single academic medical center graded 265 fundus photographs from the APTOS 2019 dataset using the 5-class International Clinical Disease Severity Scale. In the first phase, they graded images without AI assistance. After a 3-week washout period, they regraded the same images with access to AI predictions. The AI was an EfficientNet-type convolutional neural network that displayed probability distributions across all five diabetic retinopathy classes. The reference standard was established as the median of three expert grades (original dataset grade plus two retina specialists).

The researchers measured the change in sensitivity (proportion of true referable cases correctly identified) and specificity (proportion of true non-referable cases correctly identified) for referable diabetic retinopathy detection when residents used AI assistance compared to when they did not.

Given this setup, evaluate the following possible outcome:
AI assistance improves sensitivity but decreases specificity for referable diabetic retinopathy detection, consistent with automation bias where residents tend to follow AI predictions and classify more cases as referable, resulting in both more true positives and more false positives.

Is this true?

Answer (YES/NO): NO